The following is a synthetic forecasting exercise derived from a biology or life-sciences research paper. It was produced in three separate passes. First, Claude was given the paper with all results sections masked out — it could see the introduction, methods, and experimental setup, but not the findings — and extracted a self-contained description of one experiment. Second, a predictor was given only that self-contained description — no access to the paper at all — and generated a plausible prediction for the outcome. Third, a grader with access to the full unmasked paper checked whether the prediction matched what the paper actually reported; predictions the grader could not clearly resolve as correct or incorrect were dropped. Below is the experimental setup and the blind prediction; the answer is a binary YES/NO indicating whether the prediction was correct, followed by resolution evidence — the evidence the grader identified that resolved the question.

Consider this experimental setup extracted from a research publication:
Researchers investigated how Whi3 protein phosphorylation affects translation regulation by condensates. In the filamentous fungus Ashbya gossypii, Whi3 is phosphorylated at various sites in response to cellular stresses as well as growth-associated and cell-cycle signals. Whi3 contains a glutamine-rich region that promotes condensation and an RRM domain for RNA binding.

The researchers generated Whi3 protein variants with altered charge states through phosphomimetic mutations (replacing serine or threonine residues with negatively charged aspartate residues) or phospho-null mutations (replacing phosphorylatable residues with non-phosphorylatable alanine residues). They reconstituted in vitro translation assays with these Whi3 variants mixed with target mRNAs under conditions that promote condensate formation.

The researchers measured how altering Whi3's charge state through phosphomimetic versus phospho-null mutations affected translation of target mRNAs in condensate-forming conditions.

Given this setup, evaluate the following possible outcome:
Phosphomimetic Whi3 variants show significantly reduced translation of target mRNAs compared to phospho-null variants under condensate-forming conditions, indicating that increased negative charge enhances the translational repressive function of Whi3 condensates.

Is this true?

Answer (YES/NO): NO